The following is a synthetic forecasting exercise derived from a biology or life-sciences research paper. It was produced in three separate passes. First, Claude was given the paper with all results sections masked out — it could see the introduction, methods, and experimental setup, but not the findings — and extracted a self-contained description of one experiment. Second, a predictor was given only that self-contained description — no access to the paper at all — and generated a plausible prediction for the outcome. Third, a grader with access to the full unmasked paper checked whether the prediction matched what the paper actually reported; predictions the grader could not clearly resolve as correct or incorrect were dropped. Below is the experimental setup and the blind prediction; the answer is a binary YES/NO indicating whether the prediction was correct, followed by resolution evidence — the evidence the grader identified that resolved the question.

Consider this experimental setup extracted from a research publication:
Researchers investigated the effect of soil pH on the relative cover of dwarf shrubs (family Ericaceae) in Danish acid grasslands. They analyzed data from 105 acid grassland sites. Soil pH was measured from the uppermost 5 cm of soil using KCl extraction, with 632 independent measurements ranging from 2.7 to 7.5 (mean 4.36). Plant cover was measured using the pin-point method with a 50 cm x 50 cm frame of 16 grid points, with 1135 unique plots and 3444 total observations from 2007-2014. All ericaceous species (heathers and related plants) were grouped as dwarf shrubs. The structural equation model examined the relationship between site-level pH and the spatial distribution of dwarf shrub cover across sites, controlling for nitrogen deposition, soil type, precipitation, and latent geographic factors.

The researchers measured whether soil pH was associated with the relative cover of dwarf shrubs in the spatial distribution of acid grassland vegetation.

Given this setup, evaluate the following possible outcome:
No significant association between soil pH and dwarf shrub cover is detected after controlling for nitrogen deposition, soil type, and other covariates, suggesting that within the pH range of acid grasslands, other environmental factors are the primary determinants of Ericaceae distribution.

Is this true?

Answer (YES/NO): YES